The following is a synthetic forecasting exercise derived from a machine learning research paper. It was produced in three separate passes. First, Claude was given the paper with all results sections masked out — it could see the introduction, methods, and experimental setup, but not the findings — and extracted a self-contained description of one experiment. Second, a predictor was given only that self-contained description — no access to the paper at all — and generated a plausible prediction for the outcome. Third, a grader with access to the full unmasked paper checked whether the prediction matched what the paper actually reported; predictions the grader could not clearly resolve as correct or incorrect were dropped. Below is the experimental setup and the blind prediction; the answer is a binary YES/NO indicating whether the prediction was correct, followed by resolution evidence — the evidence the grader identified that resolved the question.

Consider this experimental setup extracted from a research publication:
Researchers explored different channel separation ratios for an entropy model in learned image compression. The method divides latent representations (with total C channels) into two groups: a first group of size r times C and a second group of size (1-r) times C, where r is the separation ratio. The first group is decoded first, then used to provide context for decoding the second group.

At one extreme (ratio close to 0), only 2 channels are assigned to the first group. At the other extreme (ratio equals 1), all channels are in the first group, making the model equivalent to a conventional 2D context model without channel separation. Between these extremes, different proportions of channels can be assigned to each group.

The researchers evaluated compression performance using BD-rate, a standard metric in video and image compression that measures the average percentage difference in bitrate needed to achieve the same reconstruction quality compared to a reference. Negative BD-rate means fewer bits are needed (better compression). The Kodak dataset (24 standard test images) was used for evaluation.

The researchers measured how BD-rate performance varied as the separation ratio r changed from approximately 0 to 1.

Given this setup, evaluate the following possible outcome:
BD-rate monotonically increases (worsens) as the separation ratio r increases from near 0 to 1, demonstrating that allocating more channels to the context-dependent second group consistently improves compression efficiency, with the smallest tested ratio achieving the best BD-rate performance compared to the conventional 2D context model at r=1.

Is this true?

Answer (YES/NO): NO